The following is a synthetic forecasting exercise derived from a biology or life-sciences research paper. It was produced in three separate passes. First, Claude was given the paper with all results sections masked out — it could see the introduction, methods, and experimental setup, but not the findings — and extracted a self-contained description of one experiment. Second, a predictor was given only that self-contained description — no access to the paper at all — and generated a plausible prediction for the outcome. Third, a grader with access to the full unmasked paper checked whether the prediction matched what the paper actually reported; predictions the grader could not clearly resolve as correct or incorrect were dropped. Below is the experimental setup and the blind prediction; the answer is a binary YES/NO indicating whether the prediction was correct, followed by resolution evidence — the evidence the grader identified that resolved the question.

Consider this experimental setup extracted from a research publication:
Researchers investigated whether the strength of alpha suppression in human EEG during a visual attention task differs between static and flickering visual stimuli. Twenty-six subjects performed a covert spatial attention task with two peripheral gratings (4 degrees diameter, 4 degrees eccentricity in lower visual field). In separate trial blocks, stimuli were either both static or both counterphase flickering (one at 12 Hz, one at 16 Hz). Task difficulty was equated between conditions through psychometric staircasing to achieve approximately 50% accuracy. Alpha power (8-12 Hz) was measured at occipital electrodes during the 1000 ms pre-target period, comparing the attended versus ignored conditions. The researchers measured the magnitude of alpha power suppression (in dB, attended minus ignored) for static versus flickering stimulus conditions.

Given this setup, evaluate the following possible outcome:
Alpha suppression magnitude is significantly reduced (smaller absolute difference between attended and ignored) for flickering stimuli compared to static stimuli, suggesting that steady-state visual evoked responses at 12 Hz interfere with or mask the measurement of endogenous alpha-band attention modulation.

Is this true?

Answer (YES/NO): NO